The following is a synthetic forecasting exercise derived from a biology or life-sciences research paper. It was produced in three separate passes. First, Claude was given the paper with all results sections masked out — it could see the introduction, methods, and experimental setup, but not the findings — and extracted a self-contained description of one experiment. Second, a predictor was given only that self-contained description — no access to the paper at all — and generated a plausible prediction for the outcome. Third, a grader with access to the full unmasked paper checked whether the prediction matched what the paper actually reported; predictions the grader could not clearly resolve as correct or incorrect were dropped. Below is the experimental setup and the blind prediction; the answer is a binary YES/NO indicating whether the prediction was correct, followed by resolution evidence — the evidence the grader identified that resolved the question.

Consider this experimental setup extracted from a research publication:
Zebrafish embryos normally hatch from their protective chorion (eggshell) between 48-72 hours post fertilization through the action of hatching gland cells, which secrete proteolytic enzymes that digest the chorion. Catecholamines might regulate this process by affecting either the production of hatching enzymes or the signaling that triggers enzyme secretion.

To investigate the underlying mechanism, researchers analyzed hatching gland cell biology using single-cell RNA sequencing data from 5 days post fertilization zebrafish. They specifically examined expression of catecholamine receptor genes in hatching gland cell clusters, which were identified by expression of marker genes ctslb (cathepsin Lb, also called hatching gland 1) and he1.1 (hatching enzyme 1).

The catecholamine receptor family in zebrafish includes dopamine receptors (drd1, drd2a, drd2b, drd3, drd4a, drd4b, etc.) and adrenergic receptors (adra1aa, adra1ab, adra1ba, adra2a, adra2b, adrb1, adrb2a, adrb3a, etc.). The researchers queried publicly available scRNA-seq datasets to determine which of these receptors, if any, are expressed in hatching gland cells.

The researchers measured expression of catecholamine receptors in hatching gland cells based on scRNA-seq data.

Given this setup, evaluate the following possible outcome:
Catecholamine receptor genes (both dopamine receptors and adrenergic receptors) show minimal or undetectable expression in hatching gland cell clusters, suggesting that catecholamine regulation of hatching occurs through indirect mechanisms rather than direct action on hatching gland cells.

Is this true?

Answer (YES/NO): NO